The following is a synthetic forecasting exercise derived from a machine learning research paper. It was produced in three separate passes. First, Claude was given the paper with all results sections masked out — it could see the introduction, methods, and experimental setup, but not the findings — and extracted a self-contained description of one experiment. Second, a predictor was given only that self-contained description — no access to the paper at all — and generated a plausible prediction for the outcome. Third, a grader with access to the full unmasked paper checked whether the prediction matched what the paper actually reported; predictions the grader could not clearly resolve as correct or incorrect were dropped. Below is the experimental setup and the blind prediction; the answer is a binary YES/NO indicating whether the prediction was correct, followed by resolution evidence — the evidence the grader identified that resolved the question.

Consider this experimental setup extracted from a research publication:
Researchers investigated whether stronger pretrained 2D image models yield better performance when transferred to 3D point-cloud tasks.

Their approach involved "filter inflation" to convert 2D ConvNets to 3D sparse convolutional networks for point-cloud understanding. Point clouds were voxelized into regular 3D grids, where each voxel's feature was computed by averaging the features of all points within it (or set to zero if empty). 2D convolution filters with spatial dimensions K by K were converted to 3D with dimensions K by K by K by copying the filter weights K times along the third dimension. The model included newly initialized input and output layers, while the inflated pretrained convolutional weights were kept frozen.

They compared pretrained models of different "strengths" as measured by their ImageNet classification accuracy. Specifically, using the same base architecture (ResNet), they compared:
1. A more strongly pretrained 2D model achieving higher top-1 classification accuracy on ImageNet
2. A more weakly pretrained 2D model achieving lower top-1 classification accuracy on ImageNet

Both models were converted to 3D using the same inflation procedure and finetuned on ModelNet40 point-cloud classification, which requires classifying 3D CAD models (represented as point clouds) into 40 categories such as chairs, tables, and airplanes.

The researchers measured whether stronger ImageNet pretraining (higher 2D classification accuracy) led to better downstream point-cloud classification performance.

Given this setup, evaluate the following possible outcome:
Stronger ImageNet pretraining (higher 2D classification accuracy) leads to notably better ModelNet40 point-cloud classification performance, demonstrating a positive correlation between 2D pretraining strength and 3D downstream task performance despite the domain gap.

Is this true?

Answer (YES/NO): NO